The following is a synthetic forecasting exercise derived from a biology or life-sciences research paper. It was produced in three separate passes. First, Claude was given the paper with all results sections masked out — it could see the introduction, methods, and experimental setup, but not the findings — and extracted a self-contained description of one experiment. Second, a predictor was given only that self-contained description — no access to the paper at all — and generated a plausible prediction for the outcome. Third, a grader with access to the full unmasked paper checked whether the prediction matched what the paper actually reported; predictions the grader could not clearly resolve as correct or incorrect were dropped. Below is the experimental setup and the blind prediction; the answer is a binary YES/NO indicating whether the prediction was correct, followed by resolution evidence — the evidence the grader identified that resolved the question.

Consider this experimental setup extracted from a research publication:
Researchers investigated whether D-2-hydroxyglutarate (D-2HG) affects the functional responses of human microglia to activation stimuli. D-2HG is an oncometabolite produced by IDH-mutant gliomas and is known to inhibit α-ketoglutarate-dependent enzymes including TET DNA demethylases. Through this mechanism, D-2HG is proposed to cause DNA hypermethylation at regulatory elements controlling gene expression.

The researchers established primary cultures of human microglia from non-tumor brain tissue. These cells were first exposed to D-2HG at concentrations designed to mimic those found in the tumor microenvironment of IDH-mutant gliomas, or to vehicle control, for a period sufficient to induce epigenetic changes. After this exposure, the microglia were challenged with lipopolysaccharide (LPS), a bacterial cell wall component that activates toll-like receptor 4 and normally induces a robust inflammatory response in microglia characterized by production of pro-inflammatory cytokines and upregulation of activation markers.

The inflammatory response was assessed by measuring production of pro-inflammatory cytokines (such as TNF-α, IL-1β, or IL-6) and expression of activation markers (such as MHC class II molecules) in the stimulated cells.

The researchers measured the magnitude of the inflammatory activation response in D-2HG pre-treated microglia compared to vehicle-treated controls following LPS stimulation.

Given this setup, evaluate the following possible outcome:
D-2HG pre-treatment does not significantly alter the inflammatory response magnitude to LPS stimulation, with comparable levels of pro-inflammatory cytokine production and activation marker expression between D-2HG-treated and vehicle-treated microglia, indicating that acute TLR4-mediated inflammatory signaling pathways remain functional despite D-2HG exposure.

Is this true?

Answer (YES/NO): NO